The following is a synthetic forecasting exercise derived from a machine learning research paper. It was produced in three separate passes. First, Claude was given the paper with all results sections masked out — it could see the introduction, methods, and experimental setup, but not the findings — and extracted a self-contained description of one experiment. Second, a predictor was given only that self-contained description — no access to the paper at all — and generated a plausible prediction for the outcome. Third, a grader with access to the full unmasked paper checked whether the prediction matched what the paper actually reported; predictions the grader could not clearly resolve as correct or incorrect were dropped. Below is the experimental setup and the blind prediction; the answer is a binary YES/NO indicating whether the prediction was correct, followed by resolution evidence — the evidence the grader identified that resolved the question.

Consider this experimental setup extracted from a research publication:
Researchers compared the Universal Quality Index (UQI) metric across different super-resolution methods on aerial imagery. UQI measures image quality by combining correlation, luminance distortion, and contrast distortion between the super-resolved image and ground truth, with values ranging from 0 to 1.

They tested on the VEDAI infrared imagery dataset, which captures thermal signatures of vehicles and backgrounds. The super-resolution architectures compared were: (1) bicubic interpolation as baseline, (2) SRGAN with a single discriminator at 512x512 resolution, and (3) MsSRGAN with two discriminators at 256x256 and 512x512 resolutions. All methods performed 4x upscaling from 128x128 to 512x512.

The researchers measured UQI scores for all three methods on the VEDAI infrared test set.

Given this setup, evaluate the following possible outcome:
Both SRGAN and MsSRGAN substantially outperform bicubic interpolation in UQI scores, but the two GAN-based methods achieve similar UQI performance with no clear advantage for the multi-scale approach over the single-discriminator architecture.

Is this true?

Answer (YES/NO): NO